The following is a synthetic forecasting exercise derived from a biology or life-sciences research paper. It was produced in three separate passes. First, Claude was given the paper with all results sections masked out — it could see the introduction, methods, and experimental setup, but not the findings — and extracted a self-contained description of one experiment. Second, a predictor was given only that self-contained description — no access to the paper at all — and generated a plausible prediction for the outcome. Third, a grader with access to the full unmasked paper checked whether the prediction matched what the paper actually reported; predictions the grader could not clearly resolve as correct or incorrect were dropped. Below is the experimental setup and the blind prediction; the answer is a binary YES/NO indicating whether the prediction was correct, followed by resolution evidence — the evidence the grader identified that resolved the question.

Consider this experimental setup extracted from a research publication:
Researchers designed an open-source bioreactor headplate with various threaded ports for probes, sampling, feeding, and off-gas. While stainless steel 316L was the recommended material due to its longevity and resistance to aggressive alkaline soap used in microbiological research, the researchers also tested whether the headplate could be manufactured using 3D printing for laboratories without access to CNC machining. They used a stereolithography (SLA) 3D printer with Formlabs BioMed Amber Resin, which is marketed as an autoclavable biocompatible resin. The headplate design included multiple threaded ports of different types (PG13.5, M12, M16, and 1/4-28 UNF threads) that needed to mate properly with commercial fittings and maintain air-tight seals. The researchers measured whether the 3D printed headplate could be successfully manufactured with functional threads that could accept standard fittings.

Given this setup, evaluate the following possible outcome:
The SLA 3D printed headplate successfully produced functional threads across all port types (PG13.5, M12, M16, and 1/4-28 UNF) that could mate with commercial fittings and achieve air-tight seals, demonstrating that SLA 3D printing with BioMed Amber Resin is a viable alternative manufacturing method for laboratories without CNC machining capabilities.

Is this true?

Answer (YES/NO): NO